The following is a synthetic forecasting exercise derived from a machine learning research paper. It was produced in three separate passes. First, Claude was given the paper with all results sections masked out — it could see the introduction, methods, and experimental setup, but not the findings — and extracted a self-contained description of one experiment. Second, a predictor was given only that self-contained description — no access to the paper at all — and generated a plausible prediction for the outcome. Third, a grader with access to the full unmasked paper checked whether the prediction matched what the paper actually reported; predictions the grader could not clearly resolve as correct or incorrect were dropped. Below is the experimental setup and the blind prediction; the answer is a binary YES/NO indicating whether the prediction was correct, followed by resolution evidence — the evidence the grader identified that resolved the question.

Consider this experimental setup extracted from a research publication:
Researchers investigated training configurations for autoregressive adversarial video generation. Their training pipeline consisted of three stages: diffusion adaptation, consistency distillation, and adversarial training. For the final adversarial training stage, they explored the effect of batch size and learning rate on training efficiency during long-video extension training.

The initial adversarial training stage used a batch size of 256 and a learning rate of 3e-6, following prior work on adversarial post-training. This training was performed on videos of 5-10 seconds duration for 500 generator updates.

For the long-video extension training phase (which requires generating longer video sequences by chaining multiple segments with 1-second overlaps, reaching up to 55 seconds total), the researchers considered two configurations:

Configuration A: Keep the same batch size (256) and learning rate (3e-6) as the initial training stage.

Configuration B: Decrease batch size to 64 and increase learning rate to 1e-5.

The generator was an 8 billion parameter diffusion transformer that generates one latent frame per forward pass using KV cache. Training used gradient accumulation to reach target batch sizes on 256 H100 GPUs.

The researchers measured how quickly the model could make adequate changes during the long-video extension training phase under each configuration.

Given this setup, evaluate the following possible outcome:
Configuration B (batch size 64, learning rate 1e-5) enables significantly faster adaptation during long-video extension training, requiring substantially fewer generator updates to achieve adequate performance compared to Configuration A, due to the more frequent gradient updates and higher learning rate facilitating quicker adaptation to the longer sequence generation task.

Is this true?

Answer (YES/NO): NO